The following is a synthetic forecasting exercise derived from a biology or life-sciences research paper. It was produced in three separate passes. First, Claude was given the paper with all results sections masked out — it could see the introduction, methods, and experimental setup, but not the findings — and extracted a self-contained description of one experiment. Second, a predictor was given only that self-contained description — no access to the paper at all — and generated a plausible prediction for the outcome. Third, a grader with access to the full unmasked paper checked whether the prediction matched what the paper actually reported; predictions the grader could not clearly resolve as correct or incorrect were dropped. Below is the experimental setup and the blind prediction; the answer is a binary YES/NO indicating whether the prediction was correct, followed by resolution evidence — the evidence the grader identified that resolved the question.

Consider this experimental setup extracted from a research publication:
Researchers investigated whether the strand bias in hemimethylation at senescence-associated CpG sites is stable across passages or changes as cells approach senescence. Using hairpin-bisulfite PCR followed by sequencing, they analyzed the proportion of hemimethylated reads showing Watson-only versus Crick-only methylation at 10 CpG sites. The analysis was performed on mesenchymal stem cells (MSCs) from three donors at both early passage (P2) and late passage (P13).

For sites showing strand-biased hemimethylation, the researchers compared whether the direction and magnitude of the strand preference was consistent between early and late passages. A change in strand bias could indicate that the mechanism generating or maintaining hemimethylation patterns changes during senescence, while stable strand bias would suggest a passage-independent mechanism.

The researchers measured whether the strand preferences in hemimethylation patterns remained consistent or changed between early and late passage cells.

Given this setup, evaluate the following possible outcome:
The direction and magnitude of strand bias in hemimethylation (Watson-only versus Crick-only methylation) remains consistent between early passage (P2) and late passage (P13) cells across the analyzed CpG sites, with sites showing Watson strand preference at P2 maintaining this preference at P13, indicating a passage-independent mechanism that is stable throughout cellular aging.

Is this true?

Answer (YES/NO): YES